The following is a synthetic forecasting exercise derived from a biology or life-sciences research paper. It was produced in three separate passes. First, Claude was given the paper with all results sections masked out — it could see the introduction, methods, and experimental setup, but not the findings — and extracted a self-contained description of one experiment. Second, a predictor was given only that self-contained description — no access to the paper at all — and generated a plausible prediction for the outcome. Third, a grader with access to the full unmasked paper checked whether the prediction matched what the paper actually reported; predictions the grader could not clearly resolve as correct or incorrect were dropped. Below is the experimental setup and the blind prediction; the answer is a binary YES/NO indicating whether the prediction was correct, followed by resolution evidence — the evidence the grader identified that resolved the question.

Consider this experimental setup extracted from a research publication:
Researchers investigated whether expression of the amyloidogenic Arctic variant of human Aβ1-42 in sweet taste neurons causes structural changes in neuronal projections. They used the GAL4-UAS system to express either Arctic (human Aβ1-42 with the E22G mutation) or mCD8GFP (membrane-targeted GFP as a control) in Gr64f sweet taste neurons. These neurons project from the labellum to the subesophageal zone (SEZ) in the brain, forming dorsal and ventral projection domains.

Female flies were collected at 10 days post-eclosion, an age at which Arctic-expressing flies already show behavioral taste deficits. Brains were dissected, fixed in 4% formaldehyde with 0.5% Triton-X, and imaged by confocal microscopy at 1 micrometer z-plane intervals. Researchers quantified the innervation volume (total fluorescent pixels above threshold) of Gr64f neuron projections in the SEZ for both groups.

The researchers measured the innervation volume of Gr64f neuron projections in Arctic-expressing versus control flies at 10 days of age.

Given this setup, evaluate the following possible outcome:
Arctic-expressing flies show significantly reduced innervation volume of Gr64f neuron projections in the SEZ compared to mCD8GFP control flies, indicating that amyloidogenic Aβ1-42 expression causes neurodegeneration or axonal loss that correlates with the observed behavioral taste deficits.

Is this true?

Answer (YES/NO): YES